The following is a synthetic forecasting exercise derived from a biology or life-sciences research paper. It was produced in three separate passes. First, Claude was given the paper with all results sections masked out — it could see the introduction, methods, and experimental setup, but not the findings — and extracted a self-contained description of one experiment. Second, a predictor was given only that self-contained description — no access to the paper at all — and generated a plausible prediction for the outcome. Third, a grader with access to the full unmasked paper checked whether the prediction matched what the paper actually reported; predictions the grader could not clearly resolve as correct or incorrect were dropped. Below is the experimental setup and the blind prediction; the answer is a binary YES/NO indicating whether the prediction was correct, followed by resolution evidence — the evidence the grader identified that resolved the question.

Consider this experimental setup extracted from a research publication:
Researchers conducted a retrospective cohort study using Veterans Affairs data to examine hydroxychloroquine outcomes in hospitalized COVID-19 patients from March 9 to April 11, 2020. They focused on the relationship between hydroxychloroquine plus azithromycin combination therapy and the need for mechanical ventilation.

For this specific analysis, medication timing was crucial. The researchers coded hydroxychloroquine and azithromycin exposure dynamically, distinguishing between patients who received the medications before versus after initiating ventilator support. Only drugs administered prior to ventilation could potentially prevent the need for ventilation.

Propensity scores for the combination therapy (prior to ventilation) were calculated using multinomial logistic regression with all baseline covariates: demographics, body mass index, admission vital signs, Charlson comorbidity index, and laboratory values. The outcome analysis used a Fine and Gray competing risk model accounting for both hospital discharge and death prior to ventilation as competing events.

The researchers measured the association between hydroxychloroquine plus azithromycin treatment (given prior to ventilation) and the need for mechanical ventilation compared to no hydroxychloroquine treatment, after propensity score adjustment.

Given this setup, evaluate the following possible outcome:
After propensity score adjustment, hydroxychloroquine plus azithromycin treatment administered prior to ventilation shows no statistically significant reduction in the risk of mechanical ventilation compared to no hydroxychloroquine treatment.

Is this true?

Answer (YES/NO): YES